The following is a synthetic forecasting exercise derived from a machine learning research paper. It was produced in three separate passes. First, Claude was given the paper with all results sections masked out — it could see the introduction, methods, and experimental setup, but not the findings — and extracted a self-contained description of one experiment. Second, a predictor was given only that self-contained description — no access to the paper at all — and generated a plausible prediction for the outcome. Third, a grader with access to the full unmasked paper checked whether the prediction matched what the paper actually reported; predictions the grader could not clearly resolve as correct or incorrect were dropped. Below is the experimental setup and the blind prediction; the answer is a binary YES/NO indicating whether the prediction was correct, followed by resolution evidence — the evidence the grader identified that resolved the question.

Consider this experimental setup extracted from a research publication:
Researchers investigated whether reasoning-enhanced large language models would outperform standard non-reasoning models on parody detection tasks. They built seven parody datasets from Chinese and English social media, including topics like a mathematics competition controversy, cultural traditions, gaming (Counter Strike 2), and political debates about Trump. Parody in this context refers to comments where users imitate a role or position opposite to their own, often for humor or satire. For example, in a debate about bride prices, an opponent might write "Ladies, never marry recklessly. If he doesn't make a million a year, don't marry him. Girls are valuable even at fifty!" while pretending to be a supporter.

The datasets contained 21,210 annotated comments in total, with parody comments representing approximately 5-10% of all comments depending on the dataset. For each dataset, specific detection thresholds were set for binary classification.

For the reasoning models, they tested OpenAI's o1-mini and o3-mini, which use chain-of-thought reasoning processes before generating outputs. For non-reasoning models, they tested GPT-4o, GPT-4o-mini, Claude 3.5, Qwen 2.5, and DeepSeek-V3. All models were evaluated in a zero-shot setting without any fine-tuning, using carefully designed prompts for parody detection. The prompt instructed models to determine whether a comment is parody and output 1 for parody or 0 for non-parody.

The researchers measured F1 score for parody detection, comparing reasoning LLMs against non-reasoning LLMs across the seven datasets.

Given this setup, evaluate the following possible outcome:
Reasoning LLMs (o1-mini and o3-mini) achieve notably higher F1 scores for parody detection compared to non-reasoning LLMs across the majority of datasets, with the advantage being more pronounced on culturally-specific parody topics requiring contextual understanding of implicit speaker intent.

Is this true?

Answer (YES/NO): NO